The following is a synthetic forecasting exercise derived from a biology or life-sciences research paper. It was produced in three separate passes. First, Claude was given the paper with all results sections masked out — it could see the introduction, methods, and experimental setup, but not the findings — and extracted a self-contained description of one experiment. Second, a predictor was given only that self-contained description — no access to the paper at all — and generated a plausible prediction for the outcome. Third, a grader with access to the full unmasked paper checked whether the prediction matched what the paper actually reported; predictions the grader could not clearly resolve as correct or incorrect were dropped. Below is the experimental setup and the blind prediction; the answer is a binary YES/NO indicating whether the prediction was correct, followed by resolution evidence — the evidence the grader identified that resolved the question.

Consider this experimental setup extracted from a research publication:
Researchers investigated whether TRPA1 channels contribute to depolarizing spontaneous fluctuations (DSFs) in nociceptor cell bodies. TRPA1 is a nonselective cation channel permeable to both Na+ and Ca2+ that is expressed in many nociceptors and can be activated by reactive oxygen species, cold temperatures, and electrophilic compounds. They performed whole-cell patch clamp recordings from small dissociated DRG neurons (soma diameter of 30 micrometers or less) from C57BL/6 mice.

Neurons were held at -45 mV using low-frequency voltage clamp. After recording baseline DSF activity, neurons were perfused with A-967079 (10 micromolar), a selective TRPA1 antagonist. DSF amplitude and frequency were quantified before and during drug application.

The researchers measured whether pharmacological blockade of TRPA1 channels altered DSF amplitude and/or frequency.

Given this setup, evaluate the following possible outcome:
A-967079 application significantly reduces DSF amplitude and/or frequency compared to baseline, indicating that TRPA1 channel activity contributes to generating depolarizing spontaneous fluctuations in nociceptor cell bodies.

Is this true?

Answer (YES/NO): YES